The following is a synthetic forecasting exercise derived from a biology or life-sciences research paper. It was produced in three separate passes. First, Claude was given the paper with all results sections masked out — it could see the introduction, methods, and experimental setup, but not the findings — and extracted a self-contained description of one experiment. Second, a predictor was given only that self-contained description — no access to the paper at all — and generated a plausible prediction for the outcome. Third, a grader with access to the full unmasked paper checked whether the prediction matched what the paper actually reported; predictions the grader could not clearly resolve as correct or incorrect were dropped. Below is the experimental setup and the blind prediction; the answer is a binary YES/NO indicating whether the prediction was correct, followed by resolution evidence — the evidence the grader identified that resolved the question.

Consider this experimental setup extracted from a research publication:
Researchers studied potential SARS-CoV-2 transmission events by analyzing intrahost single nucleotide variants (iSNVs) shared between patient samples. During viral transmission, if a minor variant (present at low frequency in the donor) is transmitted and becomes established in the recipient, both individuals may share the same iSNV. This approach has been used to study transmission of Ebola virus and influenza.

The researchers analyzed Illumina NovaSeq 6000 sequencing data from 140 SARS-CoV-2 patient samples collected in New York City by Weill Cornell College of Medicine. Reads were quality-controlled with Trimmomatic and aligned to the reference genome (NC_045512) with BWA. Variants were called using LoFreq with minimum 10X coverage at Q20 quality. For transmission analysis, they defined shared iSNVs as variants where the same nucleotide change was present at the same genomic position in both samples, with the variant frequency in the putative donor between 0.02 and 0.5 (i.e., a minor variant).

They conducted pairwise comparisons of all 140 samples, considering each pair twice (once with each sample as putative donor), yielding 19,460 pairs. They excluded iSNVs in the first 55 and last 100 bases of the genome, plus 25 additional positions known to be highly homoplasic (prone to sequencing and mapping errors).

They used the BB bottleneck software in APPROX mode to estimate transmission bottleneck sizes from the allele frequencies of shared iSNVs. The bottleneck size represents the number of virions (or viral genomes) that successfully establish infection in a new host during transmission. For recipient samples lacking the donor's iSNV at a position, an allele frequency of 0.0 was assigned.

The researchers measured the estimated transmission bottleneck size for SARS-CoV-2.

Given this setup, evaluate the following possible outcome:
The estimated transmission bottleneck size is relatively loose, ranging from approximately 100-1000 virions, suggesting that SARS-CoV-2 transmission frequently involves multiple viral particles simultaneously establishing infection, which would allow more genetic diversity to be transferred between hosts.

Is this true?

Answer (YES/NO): NO